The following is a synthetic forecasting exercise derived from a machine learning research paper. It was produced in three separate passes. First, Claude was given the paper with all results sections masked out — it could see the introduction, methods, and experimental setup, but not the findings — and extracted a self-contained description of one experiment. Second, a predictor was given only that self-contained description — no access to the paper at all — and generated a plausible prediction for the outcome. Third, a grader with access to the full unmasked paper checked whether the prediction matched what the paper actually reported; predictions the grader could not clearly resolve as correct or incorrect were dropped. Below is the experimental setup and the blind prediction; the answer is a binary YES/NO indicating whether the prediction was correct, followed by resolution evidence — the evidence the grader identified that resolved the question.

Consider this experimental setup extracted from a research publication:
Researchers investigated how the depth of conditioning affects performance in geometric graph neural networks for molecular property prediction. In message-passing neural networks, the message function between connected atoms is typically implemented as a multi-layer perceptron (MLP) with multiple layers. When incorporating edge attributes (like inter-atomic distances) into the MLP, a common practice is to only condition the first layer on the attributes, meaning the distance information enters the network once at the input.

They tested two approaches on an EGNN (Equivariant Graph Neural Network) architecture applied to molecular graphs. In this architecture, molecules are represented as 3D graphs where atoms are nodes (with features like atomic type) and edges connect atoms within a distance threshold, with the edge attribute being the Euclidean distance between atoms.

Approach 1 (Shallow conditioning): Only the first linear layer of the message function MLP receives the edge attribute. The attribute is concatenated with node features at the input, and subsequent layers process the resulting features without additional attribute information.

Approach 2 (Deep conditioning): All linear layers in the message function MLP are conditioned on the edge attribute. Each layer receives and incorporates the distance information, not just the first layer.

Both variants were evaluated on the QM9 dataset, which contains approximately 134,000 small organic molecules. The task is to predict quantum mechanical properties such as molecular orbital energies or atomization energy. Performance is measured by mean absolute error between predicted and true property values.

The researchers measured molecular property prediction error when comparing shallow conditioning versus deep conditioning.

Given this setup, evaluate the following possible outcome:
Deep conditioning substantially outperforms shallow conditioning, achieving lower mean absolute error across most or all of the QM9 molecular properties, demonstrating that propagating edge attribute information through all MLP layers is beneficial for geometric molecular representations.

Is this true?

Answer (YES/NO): NO